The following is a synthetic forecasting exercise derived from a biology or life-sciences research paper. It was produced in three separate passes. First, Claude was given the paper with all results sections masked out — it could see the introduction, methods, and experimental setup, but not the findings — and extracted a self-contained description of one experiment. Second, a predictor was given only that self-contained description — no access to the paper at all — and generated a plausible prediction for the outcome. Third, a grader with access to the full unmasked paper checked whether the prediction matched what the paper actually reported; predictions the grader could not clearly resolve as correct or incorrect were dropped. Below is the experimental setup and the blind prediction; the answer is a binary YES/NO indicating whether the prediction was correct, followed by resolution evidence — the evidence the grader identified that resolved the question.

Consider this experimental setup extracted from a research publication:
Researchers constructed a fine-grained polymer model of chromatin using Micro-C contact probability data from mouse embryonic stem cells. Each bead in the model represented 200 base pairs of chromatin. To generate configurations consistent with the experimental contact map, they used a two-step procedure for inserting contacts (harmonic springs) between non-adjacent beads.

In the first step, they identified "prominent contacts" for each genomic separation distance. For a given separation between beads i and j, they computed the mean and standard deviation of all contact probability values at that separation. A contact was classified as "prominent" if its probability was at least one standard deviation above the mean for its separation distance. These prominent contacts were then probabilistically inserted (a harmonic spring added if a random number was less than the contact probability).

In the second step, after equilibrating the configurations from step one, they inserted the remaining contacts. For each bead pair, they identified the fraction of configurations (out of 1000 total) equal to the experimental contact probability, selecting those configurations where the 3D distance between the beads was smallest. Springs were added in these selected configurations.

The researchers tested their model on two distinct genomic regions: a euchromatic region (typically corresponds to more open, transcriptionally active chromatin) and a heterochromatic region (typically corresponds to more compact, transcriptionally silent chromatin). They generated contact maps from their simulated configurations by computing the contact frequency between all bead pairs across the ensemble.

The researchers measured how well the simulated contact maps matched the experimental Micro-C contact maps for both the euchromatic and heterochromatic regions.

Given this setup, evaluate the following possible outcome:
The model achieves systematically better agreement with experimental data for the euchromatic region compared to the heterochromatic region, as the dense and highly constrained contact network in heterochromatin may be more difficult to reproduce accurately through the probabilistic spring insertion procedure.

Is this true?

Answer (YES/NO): NO